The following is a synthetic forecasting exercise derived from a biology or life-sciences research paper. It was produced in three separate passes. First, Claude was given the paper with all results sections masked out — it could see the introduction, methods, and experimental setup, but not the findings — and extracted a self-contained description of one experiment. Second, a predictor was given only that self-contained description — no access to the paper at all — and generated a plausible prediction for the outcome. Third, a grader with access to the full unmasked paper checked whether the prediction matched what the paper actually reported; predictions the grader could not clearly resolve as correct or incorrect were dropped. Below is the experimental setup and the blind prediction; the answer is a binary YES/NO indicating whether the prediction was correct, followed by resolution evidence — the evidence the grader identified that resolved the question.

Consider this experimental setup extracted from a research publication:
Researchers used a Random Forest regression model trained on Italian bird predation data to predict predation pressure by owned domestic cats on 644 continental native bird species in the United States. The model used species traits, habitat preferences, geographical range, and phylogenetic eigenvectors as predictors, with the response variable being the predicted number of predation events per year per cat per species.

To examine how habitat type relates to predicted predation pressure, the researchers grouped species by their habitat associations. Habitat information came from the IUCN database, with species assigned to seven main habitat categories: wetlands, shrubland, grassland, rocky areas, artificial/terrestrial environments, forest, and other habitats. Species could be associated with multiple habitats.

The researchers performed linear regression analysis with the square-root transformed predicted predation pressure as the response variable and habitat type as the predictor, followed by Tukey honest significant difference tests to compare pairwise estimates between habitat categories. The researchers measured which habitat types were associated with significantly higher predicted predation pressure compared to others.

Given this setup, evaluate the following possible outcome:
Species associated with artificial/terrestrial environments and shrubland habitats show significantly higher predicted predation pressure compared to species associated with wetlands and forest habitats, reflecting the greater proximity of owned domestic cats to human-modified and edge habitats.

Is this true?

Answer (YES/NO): NO